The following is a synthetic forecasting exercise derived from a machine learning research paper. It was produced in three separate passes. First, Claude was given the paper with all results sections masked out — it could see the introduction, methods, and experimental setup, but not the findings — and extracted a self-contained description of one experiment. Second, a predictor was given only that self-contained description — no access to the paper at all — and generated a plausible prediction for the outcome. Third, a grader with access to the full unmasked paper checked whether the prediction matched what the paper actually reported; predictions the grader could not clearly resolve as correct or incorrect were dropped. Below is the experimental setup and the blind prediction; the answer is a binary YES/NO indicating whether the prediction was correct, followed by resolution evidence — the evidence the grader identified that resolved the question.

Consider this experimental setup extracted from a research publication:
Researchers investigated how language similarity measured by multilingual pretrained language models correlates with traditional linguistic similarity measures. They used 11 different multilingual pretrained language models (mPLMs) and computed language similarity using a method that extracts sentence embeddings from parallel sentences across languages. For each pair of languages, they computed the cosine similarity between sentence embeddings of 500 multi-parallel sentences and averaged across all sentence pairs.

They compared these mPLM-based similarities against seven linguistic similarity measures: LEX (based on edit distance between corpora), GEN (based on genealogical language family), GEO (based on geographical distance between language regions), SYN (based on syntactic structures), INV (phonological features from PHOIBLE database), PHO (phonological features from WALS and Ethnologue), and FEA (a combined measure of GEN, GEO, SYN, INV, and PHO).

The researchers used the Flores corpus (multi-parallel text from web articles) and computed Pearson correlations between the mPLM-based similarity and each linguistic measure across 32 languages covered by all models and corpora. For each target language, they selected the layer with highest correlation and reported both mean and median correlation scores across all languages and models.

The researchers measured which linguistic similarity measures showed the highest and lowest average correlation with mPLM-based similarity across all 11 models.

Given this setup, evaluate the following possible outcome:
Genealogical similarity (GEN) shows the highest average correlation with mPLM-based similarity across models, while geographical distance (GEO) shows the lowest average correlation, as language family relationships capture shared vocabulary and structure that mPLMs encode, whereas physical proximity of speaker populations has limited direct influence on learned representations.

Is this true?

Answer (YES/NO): NO